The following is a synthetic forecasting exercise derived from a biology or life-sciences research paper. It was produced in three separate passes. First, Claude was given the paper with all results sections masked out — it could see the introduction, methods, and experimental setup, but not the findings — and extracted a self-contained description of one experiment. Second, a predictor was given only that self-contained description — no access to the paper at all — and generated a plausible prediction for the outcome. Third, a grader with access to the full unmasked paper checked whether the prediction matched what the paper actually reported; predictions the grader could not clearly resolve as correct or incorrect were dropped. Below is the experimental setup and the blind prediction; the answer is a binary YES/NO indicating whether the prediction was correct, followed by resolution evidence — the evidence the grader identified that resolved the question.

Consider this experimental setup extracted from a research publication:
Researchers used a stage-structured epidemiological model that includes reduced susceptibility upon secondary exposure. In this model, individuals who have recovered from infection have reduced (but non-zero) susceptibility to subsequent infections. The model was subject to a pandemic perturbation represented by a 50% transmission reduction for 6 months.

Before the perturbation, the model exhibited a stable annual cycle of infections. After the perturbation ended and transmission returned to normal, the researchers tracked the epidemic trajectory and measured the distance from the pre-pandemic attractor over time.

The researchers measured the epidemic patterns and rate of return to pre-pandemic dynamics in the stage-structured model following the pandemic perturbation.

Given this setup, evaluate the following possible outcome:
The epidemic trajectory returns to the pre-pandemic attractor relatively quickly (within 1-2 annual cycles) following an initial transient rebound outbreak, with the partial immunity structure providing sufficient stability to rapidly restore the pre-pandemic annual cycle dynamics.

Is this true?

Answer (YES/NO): NO